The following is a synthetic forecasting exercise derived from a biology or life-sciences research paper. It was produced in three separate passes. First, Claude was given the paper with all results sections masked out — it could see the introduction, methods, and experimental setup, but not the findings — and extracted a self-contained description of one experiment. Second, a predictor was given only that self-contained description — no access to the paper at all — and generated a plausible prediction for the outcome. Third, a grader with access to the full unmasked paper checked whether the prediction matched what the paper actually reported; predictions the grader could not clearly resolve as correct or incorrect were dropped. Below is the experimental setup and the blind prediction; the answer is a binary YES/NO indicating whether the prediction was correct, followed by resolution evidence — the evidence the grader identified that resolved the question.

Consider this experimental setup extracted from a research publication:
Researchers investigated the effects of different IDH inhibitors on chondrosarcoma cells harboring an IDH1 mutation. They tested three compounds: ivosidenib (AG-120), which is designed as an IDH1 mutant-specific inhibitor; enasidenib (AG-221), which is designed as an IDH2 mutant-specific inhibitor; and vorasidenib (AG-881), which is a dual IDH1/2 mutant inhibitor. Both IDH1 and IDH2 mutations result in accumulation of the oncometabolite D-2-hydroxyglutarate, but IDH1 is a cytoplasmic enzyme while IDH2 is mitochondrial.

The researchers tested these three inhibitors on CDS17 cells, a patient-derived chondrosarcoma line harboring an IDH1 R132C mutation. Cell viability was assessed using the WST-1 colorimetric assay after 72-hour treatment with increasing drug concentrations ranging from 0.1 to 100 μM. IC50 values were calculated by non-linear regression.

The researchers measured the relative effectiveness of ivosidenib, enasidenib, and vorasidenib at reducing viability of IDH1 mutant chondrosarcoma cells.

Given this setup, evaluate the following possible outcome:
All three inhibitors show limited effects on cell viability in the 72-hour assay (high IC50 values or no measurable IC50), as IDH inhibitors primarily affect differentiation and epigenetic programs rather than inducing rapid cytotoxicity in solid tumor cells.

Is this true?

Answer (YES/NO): NO